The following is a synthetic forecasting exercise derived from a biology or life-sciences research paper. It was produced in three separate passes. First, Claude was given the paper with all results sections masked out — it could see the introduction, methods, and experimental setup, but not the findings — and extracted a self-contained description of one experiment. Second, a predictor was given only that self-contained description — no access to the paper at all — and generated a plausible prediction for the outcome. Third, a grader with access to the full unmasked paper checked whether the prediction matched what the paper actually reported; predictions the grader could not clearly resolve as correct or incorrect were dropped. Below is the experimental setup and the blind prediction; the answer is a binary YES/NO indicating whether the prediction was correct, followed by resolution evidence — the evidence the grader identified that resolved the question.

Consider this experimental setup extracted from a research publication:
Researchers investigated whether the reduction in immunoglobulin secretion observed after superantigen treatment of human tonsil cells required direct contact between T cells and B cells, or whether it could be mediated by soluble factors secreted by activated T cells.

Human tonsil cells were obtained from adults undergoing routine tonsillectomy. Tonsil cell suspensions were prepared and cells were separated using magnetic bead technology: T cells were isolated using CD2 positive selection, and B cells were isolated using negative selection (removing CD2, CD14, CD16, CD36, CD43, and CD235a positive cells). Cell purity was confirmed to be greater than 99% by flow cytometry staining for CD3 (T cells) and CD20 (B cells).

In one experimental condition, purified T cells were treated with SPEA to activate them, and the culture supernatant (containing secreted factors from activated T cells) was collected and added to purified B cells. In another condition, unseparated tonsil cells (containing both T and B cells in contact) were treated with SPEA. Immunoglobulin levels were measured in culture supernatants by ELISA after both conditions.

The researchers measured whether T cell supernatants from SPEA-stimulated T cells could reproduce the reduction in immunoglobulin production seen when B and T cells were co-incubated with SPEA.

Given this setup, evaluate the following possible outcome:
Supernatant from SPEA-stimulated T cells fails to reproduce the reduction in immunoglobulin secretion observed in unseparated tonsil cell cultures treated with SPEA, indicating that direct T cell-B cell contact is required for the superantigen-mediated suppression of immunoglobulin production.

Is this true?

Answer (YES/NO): YES